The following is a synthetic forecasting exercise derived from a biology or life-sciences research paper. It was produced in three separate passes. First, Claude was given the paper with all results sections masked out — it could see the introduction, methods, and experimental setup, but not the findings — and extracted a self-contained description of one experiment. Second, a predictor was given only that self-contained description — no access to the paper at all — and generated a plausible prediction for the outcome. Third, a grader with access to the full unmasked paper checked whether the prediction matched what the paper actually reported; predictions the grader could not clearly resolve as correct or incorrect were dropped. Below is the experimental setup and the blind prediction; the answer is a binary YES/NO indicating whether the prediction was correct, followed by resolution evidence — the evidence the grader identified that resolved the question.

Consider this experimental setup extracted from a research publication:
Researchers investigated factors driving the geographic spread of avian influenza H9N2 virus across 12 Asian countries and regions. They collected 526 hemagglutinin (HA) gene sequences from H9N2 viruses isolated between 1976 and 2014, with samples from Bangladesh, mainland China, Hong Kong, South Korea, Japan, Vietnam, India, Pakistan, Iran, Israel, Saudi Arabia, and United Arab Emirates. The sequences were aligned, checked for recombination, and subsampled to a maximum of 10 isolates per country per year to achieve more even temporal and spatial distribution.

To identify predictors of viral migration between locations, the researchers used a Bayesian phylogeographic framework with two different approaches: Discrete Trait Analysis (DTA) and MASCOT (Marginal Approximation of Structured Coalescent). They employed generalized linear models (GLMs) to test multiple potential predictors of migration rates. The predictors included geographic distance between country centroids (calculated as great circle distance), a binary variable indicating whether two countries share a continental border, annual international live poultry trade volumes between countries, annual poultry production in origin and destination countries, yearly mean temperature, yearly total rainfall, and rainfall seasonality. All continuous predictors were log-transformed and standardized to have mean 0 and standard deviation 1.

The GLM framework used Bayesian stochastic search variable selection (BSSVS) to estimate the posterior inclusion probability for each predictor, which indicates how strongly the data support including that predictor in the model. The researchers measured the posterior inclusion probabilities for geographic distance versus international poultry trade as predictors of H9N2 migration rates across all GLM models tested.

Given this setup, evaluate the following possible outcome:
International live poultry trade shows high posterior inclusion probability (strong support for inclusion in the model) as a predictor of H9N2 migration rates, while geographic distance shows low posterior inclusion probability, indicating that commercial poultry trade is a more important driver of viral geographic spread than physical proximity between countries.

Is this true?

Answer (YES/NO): NO